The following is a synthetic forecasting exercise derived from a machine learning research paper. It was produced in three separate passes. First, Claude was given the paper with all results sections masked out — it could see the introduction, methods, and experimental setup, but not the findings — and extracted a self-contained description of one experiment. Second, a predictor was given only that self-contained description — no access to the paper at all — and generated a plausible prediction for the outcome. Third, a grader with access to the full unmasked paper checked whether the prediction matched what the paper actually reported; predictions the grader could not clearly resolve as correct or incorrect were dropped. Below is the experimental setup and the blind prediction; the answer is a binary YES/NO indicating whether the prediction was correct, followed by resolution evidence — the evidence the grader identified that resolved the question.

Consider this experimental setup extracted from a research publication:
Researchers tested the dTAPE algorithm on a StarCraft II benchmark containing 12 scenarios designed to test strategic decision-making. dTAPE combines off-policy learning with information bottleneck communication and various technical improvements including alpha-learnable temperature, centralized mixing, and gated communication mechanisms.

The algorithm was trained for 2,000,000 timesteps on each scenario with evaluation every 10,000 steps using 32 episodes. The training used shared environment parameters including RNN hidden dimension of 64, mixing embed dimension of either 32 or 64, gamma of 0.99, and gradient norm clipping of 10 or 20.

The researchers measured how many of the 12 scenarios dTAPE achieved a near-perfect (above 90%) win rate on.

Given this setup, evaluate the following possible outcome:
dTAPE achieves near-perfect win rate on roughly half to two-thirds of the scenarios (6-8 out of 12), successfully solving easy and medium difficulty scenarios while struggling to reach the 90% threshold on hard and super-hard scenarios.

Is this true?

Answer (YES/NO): NO